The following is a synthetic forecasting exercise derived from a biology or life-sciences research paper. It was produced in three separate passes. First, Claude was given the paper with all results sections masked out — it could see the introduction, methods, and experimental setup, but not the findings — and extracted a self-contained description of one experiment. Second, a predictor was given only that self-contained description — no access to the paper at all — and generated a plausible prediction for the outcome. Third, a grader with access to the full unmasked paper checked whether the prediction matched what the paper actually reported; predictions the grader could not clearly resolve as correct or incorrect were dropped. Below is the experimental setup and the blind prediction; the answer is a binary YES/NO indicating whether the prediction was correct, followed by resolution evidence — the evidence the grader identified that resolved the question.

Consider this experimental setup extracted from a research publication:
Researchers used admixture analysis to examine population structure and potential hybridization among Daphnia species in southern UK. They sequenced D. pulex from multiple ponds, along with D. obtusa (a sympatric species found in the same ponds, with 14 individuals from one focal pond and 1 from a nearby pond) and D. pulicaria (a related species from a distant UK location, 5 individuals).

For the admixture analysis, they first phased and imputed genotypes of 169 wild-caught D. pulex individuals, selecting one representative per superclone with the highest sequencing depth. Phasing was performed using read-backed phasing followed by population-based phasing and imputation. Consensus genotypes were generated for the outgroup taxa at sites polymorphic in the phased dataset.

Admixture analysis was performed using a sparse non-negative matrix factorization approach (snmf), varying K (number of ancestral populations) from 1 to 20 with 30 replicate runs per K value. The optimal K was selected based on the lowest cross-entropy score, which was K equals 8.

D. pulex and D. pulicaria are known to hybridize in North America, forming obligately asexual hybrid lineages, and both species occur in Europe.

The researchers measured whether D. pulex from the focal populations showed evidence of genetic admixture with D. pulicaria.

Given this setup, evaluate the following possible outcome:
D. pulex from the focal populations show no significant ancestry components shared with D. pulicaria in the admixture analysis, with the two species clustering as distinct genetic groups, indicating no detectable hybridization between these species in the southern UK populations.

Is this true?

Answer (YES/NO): YES